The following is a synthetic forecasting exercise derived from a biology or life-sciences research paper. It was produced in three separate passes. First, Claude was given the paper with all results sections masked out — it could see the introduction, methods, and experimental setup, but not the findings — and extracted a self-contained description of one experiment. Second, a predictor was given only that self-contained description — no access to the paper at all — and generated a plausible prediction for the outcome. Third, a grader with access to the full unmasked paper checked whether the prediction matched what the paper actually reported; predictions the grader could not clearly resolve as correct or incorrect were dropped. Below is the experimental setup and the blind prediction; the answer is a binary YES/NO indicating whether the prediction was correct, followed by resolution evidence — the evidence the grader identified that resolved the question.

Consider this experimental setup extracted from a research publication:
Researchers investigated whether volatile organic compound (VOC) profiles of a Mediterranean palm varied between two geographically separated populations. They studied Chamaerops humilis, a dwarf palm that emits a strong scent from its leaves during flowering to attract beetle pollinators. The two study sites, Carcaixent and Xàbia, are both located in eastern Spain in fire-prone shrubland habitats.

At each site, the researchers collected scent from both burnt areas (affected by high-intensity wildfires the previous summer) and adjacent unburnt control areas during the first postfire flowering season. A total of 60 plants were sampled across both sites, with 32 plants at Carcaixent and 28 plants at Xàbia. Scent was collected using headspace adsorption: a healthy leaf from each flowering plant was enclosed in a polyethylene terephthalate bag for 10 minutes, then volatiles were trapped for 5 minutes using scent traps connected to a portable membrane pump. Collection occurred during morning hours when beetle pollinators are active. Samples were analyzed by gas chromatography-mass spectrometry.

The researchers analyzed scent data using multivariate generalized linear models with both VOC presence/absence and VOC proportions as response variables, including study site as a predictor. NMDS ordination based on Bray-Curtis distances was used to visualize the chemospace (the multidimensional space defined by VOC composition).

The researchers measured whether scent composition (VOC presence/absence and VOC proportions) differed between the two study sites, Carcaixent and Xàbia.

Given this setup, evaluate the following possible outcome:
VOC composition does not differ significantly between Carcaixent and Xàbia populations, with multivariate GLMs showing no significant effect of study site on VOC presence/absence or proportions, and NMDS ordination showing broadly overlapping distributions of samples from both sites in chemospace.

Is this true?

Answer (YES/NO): NO